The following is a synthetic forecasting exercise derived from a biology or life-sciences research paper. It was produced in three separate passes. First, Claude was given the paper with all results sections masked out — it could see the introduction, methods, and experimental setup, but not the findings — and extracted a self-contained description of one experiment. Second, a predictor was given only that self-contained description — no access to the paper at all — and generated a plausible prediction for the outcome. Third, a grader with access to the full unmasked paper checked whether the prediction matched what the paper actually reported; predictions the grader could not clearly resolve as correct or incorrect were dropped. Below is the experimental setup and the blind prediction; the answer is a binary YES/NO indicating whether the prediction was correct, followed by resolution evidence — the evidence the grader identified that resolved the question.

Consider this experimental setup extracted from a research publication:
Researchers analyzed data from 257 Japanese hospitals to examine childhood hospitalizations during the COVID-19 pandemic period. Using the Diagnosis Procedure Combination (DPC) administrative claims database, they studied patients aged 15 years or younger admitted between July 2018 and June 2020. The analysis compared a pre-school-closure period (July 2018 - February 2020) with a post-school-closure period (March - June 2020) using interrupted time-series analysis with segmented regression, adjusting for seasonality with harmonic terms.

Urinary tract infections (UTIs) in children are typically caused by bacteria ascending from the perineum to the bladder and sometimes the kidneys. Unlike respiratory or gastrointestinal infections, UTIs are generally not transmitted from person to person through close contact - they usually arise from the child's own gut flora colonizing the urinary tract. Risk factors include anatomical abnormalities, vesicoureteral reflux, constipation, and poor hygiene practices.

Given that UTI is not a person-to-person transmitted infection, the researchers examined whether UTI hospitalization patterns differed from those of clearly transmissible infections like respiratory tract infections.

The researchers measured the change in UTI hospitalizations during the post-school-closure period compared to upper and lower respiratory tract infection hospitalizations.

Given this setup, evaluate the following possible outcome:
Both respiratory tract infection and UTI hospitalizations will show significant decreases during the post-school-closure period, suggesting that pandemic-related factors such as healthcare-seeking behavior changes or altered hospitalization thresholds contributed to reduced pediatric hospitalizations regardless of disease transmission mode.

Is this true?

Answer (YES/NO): NO